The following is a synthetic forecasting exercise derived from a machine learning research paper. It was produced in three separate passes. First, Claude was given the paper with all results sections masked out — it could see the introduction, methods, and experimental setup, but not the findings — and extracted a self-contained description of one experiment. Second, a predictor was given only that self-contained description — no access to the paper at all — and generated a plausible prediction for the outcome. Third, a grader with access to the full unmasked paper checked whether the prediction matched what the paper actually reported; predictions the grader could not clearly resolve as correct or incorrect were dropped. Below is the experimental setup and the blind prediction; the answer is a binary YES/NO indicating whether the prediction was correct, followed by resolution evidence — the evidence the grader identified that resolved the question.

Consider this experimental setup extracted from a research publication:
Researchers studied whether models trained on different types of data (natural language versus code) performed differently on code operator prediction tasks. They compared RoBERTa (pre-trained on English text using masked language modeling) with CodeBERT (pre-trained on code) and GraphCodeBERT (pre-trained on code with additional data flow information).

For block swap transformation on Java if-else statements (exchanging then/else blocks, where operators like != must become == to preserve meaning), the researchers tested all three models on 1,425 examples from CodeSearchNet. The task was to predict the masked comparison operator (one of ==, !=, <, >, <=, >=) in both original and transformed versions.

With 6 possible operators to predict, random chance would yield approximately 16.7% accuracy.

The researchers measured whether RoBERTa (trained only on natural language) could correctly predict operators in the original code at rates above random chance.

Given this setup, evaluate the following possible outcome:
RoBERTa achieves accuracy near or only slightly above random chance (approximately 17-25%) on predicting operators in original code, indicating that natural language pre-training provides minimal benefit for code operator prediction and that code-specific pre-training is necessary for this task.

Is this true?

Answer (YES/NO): NO